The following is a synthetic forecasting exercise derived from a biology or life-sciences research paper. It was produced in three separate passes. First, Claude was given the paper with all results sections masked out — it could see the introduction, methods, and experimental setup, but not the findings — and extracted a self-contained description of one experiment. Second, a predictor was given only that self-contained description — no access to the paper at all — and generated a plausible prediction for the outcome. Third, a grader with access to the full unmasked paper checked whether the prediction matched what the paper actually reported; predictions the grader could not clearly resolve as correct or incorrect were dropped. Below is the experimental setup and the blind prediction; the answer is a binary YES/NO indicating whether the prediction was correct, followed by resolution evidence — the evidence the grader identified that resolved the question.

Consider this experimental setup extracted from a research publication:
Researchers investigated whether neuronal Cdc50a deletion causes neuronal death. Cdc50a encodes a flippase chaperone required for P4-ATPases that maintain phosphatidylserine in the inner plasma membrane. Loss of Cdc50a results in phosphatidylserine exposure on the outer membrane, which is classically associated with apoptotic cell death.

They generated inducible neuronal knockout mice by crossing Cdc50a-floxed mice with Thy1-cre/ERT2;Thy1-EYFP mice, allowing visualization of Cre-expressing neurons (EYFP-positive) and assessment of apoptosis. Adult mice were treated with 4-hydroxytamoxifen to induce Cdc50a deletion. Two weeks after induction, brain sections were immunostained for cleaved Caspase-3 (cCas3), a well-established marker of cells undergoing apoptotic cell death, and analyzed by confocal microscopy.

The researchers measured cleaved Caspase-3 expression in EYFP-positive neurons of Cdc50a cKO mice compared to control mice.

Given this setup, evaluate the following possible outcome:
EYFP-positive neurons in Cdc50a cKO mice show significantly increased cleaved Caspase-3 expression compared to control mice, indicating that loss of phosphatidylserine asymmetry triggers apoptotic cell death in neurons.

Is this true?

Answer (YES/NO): NO